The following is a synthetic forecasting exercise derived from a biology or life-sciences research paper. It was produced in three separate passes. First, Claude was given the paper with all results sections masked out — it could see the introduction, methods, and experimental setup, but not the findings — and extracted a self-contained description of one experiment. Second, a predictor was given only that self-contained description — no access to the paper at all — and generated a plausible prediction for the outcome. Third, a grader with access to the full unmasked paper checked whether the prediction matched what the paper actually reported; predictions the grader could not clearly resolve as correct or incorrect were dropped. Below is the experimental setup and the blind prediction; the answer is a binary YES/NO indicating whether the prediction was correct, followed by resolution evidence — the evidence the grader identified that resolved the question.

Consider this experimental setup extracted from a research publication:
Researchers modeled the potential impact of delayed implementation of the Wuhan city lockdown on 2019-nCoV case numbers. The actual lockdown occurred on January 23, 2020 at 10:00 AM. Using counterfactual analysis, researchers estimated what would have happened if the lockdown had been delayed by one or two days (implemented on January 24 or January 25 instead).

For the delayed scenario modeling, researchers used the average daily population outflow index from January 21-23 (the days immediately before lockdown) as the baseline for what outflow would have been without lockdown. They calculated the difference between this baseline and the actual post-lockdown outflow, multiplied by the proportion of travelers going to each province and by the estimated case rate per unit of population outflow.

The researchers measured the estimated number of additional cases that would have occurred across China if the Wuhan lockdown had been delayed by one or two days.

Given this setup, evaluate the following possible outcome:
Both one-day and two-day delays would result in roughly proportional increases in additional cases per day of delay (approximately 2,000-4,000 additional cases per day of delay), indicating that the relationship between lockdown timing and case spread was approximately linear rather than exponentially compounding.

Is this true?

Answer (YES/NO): NO